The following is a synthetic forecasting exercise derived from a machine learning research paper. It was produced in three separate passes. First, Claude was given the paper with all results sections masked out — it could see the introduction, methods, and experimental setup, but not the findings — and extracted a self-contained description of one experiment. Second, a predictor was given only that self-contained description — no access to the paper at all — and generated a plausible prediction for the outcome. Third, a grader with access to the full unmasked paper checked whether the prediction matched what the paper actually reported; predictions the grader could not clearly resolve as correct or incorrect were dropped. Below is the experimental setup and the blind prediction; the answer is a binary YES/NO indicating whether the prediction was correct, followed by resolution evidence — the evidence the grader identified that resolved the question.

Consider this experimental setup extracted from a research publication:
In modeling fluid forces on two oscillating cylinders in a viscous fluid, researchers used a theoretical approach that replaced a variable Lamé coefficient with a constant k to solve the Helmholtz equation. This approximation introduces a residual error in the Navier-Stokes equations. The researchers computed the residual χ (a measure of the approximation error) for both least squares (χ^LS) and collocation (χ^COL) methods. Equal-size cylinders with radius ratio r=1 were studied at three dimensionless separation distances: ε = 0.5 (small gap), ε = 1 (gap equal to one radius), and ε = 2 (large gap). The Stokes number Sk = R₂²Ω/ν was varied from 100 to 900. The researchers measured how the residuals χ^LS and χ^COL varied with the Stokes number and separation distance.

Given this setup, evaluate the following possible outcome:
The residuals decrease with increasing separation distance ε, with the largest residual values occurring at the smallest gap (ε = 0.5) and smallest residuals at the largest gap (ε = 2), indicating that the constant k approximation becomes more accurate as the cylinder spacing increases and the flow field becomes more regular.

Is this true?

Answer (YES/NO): YES